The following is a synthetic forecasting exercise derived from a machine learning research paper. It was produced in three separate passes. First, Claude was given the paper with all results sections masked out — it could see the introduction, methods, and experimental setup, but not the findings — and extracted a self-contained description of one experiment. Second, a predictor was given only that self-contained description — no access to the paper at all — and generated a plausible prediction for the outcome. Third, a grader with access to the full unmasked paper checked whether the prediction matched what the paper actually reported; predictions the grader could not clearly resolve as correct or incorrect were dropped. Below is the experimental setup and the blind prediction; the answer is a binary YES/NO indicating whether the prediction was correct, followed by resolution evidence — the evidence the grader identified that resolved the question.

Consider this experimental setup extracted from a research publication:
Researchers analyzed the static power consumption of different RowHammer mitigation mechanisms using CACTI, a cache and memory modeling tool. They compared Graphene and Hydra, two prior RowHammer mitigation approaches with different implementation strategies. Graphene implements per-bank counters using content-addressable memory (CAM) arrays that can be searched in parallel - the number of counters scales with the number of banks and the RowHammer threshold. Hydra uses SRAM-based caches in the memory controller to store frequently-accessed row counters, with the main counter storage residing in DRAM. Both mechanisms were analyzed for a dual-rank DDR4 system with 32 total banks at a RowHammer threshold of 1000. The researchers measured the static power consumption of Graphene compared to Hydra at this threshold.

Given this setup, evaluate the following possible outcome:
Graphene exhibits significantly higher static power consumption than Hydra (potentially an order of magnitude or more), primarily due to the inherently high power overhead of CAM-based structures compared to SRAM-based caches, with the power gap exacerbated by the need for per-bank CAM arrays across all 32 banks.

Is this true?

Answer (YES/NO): NO